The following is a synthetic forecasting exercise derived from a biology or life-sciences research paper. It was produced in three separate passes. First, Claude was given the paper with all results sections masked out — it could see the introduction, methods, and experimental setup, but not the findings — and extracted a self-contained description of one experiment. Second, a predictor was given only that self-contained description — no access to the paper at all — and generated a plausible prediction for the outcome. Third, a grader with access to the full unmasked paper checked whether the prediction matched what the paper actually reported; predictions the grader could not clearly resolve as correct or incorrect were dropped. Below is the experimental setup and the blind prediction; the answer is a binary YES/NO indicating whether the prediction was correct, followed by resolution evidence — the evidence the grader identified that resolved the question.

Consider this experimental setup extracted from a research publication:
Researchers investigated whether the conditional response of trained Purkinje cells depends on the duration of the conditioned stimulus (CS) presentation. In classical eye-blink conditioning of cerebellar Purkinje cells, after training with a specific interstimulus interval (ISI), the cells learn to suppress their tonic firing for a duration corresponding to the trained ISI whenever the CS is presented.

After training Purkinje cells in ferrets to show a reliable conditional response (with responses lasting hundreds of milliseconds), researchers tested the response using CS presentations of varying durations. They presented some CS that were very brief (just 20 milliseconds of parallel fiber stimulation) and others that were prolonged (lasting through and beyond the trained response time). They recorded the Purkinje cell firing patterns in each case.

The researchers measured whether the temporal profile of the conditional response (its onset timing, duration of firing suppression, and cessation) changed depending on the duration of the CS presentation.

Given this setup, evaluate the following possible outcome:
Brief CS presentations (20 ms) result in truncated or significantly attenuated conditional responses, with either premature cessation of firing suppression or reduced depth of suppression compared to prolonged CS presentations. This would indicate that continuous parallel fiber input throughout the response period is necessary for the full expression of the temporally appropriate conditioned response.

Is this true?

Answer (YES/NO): NO